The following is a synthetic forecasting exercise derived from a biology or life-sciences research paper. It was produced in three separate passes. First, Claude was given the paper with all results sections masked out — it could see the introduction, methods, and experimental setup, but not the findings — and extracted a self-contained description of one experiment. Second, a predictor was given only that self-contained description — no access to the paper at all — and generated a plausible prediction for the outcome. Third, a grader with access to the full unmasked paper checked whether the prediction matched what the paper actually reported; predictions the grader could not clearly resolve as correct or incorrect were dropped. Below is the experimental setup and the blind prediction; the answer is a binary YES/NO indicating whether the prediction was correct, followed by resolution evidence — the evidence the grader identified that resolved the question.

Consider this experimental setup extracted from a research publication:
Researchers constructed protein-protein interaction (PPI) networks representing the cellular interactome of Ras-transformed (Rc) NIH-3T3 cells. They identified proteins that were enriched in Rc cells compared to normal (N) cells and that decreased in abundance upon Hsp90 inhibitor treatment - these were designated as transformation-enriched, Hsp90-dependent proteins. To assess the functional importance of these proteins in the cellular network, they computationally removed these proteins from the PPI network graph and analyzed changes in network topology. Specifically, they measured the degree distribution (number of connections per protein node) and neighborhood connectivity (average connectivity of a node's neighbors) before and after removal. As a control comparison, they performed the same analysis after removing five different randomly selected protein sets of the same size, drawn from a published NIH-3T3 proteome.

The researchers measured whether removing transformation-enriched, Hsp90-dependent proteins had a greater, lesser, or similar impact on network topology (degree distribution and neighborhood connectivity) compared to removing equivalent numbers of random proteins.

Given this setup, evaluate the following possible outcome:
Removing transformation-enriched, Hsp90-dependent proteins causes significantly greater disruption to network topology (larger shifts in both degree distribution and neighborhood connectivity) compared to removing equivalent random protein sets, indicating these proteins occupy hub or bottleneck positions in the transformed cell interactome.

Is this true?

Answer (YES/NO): YES